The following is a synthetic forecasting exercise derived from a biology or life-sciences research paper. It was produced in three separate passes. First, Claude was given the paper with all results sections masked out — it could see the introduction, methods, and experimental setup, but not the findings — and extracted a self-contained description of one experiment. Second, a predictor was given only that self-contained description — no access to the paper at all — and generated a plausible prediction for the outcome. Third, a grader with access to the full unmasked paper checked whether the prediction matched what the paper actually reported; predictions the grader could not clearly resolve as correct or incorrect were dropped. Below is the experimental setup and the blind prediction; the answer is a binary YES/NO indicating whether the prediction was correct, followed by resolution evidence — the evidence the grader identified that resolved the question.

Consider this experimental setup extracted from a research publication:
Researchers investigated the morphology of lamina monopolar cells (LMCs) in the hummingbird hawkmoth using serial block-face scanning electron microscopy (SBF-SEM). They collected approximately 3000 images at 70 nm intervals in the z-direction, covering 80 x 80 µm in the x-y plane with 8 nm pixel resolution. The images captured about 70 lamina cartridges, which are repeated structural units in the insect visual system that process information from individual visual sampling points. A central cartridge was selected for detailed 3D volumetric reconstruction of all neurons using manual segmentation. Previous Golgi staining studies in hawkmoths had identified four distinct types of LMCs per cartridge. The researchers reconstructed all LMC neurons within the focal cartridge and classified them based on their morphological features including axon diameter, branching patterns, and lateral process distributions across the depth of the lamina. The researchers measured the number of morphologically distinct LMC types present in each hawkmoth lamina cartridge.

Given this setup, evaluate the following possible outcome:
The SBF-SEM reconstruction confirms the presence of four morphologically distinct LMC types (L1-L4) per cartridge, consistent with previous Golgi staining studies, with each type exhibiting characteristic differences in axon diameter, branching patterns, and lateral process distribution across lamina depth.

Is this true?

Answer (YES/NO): NO